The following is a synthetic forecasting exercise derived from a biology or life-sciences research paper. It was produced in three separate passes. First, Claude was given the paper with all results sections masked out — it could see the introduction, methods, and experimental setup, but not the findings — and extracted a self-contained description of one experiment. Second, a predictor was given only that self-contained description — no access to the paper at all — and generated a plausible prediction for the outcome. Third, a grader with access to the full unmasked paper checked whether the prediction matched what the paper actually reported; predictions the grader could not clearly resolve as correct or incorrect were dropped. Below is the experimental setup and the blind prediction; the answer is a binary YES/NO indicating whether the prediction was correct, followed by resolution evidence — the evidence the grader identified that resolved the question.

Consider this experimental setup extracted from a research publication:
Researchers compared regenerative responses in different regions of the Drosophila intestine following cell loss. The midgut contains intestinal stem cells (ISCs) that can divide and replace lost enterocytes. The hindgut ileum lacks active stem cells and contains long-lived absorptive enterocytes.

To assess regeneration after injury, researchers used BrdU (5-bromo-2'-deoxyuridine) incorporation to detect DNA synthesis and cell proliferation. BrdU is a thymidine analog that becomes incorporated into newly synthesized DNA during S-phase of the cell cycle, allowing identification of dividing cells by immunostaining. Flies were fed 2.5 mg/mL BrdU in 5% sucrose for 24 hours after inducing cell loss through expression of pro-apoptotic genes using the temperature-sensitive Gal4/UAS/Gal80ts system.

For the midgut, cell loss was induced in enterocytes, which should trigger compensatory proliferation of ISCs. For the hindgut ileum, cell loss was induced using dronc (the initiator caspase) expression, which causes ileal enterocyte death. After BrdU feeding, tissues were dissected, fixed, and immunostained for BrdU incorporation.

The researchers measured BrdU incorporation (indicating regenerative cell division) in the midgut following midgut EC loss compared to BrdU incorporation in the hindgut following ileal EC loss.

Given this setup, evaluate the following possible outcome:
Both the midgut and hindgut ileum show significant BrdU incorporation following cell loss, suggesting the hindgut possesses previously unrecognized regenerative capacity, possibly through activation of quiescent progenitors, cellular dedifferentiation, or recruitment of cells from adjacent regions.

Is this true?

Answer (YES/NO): NO